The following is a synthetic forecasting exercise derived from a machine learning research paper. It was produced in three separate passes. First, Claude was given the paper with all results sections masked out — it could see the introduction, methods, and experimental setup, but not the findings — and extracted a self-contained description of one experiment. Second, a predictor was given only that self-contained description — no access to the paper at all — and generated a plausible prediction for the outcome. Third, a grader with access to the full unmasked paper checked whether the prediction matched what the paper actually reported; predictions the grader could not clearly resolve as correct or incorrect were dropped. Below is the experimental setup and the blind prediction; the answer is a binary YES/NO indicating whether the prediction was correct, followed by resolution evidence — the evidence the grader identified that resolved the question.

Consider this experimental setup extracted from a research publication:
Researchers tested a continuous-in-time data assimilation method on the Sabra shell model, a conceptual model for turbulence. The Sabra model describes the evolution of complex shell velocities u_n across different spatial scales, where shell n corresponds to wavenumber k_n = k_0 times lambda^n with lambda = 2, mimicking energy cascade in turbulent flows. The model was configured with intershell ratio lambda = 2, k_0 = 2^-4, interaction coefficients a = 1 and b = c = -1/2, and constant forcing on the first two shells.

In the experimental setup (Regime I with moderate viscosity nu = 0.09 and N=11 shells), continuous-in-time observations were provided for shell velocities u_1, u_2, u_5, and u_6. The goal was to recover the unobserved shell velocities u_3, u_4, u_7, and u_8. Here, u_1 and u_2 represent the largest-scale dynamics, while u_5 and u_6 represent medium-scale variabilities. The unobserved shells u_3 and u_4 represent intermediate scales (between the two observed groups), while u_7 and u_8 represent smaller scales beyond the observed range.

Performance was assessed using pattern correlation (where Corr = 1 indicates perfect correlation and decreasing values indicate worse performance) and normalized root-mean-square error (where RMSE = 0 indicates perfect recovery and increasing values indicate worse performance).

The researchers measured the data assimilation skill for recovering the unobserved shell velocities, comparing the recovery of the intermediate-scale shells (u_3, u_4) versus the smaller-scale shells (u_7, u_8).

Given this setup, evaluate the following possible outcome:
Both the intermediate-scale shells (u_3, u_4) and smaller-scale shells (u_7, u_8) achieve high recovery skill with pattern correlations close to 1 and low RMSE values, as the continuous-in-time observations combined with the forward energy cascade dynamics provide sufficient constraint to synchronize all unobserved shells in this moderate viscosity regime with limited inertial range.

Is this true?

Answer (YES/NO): YES